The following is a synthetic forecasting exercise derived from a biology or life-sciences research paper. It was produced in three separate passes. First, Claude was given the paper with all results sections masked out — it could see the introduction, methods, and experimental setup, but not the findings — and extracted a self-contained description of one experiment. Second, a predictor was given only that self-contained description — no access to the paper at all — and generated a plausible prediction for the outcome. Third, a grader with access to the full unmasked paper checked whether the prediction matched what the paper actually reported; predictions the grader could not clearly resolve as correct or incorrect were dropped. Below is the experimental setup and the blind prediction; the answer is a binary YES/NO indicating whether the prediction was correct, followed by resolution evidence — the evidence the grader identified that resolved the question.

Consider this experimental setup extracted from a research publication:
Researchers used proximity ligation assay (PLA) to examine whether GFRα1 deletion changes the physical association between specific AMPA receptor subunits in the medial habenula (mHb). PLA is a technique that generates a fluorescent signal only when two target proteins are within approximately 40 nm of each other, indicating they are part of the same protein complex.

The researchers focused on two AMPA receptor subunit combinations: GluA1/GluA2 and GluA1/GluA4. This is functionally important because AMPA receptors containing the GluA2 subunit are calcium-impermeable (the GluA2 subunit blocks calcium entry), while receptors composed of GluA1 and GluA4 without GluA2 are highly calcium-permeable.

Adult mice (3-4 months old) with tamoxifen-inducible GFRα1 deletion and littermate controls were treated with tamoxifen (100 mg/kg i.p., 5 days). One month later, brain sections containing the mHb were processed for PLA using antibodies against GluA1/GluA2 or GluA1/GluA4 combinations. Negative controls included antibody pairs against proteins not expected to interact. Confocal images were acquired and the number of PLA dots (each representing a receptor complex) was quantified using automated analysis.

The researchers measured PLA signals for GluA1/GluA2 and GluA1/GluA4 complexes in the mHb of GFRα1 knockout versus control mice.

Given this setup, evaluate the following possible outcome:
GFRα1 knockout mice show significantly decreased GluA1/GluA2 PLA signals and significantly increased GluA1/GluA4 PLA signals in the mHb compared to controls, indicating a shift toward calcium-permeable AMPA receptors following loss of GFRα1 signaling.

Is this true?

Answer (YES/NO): NO